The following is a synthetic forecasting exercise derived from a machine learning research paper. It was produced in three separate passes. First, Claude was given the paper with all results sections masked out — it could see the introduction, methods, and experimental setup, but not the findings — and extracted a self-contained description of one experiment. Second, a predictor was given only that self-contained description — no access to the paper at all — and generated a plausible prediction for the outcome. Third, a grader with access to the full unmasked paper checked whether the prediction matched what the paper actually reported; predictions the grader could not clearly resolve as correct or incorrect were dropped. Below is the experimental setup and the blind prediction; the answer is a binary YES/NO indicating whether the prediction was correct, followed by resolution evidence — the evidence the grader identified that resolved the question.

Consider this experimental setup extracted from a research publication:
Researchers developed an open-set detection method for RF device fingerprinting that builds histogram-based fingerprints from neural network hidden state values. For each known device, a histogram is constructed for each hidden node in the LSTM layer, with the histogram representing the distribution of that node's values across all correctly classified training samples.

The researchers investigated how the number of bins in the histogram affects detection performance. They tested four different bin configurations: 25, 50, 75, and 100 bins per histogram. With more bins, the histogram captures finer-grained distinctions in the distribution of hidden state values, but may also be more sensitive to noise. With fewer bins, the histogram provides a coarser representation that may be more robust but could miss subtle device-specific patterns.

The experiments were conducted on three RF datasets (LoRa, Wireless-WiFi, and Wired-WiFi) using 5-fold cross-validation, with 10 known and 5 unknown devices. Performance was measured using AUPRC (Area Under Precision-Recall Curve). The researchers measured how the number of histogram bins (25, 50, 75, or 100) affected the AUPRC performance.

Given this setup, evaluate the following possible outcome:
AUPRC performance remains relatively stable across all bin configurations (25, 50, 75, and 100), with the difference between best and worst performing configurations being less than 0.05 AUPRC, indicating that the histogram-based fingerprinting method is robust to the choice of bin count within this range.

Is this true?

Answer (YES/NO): YES